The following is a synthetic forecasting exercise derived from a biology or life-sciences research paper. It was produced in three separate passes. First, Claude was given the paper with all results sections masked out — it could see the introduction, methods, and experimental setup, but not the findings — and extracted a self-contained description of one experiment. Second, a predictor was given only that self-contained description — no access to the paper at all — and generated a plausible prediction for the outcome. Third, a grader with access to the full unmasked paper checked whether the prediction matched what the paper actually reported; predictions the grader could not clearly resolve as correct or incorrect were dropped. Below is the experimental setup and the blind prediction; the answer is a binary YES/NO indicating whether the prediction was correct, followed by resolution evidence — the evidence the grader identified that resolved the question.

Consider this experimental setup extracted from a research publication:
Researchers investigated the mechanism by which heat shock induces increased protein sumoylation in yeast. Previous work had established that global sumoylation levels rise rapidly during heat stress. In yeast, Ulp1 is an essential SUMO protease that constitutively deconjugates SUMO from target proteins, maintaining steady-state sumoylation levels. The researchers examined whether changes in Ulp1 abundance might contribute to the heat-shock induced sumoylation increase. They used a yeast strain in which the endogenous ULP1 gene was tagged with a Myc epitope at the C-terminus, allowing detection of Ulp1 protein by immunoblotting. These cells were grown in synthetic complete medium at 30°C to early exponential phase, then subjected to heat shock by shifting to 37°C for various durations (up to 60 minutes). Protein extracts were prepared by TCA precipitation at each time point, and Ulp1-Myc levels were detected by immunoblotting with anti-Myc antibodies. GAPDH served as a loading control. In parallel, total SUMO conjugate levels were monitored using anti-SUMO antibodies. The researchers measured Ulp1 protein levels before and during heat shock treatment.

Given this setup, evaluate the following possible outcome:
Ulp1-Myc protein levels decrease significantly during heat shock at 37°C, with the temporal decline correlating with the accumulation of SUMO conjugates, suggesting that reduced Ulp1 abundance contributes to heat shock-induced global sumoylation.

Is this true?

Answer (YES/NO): YES